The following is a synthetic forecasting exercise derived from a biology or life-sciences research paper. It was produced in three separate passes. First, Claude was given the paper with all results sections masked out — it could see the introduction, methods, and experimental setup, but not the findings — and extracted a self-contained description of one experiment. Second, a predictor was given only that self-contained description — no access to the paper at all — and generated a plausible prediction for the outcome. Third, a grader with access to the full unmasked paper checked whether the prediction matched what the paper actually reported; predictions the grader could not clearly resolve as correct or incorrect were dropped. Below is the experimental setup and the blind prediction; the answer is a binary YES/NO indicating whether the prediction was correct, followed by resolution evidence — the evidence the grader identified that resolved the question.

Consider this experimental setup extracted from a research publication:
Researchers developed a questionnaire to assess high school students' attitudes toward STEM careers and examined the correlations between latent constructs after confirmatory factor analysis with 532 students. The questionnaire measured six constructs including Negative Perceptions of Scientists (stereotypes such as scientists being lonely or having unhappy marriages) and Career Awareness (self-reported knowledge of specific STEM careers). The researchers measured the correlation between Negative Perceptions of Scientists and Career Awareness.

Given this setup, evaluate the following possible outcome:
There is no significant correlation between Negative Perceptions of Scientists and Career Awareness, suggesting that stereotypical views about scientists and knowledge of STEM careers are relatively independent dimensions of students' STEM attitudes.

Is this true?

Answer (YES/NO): YES